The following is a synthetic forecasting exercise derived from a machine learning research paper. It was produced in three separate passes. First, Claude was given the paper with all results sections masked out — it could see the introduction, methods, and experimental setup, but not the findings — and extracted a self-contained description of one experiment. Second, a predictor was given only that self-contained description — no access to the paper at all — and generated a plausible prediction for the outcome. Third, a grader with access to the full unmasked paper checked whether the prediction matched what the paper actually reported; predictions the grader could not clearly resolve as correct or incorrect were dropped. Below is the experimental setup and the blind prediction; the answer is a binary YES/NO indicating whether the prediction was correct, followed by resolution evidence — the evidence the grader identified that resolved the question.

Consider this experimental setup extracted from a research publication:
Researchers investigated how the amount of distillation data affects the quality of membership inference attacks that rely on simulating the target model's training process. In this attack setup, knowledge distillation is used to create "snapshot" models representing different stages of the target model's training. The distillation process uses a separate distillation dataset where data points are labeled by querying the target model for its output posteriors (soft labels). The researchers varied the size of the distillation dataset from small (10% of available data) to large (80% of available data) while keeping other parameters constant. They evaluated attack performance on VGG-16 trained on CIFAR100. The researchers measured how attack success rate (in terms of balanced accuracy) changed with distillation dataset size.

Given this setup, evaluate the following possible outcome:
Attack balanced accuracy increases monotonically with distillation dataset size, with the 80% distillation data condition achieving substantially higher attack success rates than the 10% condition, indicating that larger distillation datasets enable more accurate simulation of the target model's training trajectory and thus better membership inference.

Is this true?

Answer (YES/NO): NO